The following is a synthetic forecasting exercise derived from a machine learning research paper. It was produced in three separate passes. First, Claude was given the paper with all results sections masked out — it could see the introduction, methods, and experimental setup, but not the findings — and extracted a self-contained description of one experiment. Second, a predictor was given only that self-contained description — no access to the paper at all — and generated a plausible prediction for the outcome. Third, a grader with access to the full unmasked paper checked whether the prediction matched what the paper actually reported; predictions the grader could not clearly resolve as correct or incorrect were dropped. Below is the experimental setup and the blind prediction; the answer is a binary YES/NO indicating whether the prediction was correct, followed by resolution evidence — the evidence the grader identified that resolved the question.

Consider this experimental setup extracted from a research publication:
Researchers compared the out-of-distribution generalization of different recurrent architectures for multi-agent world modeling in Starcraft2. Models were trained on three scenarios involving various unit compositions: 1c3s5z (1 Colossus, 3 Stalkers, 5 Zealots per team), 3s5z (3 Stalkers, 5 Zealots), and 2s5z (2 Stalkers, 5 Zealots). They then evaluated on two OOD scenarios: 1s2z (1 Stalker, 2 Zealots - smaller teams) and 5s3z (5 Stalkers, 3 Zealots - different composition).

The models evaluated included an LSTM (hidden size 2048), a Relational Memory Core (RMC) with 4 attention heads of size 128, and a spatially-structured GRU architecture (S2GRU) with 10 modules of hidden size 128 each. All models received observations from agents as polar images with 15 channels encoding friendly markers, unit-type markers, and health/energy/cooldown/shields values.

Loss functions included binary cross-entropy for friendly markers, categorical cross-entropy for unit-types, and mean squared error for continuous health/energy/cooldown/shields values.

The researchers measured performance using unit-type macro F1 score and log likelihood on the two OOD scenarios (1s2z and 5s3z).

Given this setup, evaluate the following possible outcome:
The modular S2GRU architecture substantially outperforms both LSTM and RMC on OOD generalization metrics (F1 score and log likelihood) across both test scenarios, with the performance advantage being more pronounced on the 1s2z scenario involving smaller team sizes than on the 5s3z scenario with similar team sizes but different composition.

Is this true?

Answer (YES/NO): NO